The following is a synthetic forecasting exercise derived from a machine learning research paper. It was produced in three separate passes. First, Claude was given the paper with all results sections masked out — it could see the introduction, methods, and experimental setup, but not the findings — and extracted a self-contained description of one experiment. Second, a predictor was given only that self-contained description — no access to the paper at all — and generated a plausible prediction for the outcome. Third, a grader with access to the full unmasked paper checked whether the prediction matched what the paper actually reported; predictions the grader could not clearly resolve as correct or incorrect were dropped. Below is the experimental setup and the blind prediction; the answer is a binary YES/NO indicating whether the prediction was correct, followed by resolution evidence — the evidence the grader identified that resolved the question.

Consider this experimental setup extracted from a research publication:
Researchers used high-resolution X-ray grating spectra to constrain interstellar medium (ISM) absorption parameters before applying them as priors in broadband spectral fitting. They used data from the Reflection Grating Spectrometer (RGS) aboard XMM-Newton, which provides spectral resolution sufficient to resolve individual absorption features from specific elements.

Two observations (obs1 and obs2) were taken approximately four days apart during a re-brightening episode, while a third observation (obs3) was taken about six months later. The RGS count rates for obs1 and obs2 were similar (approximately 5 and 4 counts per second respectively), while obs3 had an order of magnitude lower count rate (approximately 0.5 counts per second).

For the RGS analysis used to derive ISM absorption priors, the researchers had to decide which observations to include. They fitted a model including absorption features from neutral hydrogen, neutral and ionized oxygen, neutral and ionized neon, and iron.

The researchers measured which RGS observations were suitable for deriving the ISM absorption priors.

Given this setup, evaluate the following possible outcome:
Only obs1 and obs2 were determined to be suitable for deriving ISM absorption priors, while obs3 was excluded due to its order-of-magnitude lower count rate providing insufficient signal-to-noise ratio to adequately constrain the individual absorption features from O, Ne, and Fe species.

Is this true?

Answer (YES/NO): YES